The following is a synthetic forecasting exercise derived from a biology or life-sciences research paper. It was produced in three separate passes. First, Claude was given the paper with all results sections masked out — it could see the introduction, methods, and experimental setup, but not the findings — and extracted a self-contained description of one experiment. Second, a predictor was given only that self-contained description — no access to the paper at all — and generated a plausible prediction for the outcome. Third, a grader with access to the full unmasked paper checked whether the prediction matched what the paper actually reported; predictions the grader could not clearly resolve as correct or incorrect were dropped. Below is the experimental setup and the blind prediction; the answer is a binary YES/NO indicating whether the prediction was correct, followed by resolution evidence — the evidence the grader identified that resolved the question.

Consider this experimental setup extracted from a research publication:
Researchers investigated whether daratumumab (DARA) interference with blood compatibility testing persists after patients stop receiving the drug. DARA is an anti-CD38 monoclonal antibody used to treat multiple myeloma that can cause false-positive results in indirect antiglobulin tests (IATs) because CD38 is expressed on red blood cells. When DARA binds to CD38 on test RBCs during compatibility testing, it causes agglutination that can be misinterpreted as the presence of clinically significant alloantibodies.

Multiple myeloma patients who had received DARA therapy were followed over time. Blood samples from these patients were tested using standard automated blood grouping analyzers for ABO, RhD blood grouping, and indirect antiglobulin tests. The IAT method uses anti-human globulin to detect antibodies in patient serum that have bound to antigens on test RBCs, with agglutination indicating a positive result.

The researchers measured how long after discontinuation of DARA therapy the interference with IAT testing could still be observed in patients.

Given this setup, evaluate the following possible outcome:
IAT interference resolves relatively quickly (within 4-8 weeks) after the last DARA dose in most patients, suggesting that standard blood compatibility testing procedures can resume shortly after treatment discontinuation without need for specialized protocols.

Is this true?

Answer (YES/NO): NO